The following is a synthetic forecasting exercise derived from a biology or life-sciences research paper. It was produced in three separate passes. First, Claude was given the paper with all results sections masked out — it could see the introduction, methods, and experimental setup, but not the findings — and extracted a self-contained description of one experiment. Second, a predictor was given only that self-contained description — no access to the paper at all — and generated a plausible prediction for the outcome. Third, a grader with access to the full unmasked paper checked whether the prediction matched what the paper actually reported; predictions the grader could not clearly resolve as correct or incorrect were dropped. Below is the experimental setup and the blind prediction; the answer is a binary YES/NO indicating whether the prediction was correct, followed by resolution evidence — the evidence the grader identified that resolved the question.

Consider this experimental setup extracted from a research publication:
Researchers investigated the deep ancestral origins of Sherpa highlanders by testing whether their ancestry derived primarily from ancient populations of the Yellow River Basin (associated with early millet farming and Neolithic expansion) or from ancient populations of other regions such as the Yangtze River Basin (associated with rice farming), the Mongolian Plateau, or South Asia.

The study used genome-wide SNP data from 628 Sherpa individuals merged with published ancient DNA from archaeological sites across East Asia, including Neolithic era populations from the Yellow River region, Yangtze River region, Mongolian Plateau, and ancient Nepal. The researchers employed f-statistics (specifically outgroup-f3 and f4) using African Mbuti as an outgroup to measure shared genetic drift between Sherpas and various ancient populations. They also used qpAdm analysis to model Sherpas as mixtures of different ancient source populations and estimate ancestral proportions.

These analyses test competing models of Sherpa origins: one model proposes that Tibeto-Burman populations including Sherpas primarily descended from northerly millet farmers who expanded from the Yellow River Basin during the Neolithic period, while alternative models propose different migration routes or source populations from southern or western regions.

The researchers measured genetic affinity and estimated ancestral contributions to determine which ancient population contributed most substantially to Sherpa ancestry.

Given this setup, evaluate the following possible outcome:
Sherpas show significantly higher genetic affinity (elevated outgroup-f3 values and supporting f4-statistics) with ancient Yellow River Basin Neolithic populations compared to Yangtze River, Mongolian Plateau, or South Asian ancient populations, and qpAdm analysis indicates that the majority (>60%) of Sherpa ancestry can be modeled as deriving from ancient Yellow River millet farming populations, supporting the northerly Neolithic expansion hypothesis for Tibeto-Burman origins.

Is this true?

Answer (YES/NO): YES